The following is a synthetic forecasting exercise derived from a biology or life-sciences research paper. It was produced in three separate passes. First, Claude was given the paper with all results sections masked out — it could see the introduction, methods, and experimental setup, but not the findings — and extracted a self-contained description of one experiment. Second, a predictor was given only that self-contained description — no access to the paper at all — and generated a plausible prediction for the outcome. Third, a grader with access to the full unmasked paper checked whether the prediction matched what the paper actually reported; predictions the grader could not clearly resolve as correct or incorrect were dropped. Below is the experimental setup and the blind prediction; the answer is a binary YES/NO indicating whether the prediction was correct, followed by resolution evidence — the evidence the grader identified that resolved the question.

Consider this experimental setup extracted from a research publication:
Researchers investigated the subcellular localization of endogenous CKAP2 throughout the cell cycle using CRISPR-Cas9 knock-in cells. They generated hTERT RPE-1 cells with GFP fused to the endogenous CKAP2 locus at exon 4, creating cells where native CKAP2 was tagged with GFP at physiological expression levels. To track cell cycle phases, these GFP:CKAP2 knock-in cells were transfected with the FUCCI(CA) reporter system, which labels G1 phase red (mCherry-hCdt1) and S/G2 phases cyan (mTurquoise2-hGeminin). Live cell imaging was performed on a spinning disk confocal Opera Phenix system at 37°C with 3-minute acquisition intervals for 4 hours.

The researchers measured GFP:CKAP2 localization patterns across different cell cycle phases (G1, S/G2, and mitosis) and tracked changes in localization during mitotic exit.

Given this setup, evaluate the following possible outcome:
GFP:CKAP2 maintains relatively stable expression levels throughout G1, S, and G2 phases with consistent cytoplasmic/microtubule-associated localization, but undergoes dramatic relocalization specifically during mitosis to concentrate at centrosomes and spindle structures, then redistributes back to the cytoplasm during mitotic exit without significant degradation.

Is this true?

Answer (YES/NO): NO